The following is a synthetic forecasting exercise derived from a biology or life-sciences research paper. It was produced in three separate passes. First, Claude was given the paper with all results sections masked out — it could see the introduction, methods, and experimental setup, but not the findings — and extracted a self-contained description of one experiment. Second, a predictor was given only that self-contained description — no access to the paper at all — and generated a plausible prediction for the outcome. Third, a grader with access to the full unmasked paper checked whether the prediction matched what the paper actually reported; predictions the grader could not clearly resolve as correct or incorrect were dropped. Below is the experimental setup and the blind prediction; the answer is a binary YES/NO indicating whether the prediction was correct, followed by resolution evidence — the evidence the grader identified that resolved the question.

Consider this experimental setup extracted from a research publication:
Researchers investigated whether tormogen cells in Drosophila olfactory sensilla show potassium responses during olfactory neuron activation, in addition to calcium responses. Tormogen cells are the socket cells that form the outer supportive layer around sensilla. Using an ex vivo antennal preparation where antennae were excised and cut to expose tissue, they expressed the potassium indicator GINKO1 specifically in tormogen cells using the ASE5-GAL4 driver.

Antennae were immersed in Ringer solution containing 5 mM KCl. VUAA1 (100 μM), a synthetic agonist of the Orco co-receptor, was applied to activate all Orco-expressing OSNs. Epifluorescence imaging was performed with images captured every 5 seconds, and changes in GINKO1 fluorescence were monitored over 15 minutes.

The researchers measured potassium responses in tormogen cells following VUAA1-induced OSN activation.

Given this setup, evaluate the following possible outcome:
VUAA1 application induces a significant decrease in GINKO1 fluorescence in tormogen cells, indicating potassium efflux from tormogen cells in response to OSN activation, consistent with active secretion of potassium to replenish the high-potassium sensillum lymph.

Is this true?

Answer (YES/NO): NO